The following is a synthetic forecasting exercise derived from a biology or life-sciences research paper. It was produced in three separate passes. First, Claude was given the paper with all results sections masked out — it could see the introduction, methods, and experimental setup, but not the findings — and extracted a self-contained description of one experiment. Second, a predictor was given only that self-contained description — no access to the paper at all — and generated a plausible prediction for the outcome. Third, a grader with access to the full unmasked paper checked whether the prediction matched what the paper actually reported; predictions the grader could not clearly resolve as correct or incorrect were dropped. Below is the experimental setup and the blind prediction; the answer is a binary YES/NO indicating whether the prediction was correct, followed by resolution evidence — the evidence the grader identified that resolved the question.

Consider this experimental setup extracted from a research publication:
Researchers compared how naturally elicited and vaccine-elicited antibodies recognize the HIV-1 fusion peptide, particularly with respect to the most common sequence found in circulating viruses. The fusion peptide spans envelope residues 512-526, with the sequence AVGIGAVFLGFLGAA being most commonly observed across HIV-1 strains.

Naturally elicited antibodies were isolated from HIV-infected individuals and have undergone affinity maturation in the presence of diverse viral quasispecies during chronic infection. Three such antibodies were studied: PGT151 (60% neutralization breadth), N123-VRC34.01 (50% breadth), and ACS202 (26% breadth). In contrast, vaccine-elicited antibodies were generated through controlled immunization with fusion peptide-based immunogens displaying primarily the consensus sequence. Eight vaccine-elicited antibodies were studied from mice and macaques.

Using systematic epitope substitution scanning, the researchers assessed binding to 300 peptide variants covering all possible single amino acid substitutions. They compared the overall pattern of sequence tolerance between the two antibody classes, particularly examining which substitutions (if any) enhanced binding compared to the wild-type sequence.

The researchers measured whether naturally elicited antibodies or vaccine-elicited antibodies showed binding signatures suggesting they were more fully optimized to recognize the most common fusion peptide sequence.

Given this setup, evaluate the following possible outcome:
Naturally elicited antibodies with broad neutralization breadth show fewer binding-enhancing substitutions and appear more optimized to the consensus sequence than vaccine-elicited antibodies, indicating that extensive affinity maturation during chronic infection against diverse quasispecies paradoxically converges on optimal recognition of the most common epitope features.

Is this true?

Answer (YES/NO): NO